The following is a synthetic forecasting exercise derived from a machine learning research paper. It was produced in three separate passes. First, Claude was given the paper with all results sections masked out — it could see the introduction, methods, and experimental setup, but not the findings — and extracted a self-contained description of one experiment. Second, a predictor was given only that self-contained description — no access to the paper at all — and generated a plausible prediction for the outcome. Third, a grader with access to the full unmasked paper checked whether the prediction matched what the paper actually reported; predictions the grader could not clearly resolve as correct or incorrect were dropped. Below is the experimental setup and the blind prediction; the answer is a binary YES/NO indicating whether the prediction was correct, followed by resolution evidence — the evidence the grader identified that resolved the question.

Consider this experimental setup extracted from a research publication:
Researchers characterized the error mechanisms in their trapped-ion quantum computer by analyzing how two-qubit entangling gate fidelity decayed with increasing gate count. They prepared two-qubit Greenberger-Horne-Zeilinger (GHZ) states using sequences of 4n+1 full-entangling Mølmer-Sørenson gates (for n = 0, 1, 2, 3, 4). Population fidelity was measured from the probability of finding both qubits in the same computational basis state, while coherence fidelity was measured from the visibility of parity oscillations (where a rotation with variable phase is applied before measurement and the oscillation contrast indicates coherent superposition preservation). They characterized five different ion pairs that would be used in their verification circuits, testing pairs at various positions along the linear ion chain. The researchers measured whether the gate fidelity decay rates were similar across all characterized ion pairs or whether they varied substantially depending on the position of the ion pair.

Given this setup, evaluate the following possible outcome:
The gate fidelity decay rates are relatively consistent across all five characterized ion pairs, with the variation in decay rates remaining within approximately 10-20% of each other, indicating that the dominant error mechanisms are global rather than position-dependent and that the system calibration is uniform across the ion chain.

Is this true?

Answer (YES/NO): YES